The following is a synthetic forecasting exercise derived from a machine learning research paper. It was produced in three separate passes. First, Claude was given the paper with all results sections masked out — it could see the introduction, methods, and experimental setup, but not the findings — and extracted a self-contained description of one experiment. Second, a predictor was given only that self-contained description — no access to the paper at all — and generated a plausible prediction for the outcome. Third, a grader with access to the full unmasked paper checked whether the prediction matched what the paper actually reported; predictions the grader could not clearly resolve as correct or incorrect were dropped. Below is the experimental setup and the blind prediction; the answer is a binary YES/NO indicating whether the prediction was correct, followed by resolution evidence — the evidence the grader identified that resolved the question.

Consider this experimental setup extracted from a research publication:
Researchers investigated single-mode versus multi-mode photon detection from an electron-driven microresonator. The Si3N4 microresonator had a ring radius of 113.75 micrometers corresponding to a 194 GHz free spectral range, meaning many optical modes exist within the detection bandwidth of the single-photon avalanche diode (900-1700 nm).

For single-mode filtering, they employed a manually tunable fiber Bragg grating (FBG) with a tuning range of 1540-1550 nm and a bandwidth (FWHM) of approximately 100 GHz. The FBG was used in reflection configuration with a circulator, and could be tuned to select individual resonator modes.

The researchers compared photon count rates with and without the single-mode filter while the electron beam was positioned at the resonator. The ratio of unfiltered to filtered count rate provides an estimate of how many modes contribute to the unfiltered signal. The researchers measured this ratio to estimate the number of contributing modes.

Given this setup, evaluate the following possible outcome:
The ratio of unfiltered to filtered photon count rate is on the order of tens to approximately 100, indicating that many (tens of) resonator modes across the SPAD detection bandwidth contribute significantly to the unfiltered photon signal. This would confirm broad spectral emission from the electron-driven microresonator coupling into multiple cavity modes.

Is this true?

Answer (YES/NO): YES